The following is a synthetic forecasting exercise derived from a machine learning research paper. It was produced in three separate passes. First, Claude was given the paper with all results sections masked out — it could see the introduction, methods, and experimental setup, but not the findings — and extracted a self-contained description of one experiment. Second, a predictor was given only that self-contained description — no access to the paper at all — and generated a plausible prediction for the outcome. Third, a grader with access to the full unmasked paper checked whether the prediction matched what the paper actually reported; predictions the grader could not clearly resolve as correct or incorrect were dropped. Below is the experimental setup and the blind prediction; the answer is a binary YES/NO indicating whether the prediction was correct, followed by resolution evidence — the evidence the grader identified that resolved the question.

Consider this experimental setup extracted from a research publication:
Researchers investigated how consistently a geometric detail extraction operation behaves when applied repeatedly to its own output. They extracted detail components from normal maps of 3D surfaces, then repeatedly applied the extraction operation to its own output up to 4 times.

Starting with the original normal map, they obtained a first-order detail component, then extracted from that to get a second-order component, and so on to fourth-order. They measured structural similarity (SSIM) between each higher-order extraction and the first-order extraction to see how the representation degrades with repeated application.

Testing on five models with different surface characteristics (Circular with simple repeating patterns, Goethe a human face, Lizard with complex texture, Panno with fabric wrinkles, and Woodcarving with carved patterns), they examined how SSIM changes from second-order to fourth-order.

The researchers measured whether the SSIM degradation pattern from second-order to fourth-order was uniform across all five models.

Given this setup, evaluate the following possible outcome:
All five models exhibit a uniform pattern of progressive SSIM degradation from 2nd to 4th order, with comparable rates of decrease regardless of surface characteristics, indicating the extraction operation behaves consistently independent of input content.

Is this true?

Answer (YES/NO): NO